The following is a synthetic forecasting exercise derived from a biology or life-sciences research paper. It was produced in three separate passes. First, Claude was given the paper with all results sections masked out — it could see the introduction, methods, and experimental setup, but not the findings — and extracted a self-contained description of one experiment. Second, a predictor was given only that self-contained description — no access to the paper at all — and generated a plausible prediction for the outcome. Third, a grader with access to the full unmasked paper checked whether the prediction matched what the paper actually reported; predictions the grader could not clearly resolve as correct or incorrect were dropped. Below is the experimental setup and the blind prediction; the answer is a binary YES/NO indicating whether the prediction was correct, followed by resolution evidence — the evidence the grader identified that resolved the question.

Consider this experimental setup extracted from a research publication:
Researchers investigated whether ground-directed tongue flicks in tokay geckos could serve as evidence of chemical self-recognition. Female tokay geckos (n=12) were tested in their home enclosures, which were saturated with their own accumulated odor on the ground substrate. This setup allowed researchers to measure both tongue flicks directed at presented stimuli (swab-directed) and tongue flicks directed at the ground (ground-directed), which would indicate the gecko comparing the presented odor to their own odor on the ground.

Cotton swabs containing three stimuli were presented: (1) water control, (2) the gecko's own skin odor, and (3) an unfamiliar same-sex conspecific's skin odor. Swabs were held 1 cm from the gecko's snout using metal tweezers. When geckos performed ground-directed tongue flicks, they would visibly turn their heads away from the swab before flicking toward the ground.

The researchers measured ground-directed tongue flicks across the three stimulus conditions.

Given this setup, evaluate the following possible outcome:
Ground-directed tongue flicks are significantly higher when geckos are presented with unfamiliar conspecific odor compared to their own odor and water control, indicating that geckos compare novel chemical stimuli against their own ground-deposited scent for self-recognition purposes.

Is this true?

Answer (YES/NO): YES